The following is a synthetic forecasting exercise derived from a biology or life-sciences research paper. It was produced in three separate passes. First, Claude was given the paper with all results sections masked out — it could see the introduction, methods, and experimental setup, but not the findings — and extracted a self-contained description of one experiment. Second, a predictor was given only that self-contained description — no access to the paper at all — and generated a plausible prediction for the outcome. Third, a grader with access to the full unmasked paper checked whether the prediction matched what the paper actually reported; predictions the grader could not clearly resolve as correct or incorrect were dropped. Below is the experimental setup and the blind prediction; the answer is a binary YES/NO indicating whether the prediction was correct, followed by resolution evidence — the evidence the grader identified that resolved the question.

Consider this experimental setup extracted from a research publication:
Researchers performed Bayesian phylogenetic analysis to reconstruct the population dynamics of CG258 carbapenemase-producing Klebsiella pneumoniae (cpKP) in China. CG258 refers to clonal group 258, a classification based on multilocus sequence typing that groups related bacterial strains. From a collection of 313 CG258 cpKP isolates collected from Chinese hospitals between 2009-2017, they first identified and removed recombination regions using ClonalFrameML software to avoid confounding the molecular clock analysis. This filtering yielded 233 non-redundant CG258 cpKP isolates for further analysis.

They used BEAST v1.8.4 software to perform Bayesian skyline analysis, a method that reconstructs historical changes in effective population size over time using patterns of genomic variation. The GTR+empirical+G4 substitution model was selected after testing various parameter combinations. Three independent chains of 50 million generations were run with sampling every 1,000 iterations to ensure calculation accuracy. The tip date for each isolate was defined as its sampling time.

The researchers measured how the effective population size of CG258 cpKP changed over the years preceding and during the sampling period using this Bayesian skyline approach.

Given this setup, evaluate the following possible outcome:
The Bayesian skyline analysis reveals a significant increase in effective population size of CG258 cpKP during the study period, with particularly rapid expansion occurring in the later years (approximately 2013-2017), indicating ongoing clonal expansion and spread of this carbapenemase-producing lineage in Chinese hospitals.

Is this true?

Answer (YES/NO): NO